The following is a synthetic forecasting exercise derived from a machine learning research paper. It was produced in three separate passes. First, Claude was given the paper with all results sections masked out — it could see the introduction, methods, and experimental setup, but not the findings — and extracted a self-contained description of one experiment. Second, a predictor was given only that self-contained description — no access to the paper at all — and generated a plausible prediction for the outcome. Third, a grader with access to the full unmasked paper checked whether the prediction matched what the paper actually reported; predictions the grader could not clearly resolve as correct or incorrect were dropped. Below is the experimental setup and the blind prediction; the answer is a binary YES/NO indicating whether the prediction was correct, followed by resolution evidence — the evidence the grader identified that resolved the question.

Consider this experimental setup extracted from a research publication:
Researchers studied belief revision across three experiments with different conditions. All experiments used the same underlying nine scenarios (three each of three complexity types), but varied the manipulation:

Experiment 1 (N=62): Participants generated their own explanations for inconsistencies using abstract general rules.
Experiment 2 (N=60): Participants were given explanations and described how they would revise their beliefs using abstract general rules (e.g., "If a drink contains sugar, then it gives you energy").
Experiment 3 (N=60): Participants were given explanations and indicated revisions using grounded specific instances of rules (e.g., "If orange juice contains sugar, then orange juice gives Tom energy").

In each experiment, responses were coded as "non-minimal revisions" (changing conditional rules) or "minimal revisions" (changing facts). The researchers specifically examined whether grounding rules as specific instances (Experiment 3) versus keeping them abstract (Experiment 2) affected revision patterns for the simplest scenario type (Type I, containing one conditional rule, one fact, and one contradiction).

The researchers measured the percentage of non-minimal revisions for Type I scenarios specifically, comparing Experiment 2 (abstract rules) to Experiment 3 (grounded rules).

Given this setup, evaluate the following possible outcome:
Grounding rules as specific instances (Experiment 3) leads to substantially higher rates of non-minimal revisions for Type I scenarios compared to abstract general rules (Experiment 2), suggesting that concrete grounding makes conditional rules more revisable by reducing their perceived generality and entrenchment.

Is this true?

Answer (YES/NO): NO